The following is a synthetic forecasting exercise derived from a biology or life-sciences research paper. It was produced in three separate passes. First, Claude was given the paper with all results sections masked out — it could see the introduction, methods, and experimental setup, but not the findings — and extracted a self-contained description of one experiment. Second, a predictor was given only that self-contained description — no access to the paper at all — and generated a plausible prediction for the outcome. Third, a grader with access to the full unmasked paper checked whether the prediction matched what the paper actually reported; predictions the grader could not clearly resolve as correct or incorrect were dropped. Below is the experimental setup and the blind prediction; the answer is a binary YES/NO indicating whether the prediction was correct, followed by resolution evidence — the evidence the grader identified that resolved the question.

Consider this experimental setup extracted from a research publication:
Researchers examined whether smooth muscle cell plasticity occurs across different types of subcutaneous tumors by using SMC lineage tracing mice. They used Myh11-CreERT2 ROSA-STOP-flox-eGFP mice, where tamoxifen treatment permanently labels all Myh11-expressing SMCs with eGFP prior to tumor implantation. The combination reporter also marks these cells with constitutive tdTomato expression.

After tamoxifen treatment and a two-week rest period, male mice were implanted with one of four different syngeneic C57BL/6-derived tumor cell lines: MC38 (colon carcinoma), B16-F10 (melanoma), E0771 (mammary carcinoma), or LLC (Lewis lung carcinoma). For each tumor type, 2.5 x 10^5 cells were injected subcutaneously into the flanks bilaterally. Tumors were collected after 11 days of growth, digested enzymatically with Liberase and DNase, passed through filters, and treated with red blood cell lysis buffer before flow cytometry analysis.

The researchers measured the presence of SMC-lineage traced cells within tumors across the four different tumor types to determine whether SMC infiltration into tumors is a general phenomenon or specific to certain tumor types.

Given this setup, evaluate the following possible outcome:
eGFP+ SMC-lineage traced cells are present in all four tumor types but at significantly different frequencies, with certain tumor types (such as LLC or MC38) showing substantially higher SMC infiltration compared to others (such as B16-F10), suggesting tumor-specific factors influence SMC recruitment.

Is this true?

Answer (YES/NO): NO